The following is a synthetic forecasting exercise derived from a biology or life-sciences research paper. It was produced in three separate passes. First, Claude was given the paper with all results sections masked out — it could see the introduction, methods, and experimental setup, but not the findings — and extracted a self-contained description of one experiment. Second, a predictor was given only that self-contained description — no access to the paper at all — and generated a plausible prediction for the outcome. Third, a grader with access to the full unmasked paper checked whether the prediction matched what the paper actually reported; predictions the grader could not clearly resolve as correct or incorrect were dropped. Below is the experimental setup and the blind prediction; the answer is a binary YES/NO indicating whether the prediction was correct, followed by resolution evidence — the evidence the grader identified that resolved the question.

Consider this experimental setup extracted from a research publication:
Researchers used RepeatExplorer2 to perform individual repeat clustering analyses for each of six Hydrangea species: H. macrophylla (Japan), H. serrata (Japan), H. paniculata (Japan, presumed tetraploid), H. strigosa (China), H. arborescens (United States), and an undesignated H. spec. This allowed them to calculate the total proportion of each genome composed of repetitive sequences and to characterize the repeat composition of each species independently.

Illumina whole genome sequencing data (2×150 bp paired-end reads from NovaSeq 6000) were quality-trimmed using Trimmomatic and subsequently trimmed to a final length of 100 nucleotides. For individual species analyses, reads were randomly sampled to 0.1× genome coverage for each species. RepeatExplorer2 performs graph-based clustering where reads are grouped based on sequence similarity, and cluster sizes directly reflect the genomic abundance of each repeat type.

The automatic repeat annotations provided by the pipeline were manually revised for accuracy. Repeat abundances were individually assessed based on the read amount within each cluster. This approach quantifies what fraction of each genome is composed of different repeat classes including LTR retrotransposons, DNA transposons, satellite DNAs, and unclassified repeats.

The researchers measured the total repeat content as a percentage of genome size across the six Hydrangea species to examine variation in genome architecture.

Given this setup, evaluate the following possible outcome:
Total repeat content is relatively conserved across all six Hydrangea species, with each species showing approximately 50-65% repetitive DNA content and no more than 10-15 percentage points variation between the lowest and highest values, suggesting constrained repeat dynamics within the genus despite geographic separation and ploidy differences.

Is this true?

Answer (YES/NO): NO